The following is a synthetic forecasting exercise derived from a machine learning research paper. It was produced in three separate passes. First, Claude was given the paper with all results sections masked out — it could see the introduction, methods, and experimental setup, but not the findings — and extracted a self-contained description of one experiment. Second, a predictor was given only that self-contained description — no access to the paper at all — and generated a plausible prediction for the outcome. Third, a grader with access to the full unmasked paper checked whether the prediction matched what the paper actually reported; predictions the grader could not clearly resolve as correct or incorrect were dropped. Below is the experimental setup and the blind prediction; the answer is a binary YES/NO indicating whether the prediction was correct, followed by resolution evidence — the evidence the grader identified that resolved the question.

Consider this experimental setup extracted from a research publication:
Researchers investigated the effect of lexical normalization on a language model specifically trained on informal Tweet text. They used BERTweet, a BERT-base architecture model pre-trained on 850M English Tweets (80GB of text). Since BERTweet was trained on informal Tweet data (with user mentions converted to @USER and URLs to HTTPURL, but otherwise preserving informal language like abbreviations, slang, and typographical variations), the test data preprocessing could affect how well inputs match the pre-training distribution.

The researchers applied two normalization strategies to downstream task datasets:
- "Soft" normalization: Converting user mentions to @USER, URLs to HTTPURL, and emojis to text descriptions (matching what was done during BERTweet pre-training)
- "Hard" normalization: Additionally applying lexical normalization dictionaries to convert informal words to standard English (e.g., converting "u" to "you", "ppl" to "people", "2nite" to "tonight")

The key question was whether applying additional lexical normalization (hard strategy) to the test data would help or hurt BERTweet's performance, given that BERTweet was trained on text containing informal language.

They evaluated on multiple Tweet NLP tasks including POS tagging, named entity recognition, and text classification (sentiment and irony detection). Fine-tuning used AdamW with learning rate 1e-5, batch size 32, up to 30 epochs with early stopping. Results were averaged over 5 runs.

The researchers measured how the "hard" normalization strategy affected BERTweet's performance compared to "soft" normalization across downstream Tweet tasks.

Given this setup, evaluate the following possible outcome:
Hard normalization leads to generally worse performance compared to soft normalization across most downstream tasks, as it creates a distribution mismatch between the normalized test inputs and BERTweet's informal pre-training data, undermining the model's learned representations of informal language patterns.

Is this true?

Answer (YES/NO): YES